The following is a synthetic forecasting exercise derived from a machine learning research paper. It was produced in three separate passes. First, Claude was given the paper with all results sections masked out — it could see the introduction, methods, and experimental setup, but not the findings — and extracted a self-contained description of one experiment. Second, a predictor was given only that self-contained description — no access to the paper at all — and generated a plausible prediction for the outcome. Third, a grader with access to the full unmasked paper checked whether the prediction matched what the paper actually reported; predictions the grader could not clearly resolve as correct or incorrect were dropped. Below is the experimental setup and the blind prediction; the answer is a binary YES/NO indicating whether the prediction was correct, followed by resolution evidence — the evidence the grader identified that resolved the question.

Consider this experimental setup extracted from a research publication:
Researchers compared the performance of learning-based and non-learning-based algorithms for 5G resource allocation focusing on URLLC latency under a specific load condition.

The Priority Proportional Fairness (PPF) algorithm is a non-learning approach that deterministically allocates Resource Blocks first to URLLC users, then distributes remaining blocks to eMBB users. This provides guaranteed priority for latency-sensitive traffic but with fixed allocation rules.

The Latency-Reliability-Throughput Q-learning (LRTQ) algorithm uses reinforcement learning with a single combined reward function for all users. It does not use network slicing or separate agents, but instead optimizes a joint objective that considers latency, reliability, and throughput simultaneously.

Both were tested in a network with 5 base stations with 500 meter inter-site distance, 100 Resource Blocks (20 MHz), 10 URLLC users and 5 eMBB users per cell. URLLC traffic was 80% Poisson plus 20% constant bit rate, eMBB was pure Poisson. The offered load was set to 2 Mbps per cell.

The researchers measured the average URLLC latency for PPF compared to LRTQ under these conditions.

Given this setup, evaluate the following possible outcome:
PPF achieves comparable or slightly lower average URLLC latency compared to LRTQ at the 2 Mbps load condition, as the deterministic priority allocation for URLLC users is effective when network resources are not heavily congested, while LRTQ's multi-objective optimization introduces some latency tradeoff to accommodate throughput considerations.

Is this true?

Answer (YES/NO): YES